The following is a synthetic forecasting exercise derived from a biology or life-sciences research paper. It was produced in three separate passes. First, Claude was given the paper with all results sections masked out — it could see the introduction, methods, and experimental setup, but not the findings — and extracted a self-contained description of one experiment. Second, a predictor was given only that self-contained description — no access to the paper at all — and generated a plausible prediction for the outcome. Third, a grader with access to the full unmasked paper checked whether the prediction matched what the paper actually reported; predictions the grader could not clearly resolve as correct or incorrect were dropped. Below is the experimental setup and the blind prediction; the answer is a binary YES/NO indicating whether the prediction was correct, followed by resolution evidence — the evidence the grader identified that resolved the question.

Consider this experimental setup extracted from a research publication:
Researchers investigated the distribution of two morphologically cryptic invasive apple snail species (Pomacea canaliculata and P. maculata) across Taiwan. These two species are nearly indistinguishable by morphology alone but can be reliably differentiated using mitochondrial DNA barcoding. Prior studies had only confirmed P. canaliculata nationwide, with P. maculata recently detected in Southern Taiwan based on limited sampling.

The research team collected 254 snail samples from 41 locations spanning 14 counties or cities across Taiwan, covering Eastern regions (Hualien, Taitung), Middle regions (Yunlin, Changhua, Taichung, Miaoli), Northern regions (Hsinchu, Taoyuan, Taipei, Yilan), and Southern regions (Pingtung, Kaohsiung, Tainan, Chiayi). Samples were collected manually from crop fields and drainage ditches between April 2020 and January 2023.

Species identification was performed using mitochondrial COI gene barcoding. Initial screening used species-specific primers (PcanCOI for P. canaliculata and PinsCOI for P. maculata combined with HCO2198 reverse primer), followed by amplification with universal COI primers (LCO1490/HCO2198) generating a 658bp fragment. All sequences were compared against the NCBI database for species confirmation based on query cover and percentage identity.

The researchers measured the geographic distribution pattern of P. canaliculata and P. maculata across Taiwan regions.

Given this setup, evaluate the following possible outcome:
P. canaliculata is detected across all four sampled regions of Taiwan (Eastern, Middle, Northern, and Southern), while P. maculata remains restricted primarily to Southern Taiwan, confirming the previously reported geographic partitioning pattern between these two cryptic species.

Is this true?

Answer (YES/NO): NO